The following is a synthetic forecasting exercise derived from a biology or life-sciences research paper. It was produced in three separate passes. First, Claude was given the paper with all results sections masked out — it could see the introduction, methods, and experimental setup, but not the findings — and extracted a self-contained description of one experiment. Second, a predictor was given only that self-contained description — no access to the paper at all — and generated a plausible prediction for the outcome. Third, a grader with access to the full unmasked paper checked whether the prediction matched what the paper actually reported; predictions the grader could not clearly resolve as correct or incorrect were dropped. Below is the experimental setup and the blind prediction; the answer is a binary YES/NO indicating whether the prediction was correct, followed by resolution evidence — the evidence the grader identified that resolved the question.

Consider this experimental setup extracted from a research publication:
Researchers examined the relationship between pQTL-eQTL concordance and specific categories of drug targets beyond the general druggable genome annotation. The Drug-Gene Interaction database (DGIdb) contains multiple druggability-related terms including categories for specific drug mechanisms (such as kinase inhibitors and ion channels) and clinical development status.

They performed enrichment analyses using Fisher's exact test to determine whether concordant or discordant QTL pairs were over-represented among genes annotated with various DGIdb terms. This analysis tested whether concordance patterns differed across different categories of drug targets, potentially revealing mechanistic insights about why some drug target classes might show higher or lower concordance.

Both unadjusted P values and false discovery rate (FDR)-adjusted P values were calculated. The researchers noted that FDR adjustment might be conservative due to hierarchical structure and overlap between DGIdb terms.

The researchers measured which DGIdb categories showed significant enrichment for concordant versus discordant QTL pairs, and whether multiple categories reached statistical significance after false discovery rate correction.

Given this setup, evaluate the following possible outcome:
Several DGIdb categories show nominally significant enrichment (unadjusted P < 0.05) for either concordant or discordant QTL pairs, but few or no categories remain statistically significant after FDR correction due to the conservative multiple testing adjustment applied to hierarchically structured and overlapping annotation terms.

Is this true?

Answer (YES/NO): YES